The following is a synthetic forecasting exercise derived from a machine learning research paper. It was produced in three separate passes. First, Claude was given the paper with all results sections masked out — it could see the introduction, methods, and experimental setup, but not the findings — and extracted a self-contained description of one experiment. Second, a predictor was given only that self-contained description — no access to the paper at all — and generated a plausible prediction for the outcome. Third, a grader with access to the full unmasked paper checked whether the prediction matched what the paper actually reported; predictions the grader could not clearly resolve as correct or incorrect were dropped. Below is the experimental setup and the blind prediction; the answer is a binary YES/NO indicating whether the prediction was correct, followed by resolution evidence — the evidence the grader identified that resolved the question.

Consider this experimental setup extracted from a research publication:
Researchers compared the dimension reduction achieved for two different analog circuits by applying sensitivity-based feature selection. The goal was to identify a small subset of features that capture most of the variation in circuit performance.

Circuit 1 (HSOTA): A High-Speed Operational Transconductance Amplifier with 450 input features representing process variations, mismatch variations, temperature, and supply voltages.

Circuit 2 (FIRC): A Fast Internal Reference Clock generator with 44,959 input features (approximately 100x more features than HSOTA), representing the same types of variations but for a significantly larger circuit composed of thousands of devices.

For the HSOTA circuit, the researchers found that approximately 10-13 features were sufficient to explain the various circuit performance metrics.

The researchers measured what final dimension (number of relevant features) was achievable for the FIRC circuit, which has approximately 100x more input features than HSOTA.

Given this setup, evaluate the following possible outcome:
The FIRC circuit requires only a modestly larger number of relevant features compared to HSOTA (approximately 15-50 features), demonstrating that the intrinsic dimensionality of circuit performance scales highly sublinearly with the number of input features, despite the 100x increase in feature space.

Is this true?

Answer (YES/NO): NO